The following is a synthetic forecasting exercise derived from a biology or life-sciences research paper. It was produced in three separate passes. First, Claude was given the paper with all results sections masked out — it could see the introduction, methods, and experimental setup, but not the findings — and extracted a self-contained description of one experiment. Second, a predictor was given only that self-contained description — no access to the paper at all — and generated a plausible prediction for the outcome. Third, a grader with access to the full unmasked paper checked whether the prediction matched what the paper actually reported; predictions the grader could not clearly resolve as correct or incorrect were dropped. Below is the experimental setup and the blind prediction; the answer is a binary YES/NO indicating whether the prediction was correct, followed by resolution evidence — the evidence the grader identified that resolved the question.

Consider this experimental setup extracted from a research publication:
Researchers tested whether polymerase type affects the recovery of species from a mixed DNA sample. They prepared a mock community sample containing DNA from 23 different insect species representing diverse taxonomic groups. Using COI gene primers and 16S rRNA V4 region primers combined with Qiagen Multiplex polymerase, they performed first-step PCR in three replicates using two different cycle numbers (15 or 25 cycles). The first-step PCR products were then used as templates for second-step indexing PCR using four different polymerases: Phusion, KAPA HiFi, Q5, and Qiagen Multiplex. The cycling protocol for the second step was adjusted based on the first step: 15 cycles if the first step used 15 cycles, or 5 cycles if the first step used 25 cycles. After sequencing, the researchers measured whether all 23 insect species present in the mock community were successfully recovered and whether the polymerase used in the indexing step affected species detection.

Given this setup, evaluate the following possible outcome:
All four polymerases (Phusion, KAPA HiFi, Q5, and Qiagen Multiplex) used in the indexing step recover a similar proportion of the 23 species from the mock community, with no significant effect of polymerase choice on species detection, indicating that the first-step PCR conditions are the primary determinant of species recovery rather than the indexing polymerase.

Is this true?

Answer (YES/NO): NO